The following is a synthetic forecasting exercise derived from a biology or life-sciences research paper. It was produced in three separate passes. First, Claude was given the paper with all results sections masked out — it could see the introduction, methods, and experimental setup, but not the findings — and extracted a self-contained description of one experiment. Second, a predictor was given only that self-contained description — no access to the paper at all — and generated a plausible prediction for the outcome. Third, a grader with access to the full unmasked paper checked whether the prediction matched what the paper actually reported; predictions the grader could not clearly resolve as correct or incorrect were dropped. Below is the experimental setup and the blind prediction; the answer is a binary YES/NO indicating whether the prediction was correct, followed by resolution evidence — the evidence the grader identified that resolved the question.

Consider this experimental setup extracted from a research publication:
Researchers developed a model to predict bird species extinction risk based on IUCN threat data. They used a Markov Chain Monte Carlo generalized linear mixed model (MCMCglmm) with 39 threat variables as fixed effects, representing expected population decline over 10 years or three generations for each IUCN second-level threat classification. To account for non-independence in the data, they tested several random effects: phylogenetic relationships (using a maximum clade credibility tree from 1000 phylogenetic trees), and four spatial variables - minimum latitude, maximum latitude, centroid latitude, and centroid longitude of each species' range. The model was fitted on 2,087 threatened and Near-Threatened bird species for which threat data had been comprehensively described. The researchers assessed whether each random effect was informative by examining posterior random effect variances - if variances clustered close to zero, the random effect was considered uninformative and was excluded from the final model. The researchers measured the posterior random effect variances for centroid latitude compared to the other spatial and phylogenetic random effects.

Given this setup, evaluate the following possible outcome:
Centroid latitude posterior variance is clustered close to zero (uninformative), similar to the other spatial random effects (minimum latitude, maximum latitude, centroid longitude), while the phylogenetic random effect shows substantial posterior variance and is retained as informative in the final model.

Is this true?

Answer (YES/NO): NO